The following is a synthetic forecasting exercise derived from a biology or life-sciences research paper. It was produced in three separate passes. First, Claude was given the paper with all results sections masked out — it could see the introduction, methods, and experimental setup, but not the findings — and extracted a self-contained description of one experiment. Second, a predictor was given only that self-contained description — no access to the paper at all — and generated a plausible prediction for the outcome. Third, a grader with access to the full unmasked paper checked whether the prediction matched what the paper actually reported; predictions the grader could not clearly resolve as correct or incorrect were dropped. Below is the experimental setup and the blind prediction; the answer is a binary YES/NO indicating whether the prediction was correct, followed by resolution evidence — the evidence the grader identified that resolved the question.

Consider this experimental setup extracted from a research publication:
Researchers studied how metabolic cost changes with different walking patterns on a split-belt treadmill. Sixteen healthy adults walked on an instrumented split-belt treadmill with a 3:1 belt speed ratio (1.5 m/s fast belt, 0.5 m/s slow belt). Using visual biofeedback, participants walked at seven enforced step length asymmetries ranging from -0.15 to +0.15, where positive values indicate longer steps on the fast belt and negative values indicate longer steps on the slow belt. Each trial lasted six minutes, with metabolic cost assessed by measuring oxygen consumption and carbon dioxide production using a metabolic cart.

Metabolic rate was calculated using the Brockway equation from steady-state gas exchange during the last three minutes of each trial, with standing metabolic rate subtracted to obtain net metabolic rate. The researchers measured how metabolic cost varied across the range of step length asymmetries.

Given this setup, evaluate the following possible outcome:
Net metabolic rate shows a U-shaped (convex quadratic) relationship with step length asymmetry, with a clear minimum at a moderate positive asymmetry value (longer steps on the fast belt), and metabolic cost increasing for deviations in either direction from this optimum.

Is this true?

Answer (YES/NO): YES